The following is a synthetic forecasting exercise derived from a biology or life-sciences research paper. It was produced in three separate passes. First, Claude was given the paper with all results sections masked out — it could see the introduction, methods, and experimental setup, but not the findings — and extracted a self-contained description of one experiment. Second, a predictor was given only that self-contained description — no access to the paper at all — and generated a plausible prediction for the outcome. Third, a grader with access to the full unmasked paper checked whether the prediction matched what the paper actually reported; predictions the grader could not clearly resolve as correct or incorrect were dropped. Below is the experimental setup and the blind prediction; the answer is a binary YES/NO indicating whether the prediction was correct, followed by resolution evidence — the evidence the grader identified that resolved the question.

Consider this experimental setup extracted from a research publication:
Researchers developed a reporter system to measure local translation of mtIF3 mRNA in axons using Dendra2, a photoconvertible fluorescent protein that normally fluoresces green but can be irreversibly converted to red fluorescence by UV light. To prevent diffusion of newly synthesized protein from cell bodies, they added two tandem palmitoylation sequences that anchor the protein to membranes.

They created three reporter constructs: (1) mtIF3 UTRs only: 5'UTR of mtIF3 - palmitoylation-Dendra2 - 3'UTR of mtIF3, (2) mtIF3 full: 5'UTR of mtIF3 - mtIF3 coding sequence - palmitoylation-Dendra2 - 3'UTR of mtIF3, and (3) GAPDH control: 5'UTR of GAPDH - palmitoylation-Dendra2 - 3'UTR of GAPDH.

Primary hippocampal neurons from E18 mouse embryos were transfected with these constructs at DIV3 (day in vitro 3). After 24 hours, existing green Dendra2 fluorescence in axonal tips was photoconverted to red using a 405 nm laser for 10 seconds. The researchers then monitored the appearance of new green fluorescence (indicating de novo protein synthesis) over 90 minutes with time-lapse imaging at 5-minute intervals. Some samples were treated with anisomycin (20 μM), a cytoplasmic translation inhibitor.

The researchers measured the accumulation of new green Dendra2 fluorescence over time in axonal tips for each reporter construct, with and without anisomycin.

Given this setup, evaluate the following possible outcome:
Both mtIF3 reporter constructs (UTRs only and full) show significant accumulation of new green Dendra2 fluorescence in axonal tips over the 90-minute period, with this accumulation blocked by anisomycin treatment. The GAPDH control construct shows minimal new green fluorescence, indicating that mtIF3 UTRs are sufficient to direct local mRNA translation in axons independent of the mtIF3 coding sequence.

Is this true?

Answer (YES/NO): NO